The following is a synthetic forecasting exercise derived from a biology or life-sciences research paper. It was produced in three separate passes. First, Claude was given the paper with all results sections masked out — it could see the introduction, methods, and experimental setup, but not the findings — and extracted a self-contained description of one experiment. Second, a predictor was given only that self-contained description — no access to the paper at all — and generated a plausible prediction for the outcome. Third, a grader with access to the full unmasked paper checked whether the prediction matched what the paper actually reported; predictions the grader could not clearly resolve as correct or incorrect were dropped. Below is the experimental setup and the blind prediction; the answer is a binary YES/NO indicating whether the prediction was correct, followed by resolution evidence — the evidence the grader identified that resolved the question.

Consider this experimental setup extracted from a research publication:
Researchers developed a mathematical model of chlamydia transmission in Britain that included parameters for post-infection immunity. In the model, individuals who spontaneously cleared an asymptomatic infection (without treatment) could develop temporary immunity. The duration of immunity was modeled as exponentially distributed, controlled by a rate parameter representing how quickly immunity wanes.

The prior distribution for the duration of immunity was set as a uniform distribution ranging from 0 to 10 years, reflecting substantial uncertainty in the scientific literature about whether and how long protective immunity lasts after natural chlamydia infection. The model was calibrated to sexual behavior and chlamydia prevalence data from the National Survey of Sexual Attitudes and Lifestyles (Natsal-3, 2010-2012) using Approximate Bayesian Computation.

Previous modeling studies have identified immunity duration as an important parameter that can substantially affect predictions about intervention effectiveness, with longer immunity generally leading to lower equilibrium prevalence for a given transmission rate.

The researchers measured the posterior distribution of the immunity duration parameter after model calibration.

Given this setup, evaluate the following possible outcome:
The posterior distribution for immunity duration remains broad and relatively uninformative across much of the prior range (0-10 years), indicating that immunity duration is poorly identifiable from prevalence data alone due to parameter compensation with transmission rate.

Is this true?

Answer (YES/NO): YES